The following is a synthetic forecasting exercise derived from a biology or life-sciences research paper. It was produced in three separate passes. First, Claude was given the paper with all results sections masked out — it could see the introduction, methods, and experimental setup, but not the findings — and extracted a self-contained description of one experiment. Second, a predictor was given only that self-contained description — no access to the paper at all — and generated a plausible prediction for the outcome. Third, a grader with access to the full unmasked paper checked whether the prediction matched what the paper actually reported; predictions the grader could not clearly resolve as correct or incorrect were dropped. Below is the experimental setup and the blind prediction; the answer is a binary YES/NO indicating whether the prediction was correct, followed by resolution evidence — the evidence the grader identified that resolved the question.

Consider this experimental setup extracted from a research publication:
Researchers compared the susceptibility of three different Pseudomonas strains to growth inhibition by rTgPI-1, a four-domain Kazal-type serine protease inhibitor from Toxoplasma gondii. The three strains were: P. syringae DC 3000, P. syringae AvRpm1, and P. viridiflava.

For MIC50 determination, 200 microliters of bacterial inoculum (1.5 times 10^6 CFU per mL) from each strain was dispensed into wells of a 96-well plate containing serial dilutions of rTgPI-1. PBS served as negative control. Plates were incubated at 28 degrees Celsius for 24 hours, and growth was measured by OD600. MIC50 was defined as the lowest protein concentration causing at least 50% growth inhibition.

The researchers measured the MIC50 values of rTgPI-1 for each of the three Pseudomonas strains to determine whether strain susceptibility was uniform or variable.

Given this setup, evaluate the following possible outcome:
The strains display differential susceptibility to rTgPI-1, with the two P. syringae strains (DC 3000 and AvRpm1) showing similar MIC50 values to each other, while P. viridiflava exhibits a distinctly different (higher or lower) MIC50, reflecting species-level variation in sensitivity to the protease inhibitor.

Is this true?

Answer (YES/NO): NO